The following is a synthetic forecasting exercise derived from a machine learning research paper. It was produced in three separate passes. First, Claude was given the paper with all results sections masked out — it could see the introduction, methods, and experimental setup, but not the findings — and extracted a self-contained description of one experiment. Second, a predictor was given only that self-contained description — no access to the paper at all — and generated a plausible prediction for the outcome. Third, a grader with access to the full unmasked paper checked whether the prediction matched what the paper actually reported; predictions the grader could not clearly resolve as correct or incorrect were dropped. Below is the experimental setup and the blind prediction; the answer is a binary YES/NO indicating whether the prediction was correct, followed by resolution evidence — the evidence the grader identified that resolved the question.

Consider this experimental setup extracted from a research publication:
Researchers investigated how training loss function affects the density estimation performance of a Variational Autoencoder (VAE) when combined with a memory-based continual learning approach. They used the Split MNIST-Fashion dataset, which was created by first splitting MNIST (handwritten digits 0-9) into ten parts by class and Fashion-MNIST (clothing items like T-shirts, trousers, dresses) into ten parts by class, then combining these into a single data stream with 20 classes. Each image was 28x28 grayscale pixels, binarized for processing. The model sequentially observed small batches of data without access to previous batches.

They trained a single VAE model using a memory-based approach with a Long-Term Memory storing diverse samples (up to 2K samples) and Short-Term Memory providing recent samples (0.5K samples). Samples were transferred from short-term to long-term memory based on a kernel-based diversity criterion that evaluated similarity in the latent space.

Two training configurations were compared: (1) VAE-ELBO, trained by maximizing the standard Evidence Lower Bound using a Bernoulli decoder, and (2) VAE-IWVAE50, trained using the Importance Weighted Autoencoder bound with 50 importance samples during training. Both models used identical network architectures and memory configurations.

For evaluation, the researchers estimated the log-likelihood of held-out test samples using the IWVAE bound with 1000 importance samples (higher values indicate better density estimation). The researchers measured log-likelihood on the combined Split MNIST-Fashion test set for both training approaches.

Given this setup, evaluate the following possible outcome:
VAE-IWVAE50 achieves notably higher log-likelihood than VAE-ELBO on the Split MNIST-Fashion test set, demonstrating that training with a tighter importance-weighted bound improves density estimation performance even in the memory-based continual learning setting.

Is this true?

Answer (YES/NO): NO